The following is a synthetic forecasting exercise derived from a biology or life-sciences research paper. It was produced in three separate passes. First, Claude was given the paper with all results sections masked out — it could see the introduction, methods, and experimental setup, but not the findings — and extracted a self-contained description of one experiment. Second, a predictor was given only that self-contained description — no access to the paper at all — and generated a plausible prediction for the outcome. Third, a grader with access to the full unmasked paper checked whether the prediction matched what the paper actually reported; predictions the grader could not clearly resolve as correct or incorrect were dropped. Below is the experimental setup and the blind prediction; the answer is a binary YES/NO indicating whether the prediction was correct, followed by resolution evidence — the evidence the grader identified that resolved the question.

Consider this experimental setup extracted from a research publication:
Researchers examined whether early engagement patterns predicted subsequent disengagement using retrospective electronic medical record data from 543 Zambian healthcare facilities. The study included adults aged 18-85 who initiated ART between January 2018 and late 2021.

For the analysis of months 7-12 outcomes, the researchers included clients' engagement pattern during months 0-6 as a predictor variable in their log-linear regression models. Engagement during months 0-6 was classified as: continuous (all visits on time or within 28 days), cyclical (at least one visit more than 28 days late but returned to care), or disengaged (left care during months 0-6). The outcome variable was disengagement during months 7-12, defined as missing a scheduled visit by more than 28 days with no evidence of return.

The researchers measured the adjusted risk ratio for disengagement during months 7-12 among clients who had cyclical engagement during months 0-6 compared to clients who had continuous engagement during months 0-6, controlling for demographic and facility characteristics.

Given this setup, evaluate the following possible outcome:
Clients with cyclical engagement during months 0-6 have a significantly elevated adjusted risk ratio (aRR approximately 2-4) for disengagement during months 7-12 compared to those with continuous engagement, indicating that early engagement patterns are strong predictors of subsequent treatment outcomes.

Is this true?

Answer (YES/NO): NO